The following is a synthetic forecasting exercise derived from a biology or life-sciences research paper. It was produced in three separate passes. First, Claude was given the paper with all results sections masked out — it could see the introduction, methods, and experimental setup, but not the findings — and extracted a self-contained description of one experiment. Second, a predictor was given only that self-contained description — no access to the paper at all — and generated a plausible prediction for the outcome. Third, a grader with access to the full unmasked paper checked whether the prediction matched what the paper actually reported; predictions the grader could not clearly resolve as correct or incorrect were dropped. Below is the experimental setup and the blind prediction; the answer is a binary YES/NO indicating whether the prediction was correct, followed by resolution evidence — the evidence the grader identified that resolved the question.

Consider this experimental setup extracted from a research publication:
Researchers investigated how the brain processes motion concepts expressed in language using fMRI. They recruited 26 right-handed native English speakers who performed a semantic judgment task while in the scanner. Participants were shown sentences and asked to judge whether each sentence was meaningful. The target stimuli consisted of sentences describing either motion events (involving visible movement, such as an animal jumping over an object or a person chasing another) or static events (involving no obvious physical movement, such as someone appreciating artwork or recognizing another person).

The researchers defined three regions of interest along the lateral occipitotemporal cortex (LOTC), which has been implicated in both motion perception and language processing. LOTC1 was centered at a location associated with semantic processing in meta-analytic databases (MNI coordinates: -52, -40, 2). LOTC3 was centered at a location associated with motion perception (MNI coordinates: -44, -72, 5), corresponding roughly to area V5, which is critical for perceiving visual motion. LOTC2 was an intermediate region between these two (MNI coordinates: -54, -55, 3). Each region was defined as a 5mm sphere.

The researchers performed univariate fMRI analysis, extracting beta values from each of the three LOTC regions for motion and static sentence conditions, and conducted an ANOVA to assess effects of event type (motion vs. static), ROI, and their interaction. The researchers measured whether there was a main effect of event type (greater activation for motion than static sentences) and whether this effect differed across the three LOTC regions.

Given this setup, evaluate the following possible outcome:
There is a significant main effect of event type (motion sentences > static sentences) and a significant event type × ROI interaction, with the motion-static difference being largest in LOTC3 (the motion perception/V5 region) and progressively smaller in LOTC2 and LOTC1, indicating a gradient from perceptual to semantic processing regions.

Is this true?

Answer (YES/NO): NO